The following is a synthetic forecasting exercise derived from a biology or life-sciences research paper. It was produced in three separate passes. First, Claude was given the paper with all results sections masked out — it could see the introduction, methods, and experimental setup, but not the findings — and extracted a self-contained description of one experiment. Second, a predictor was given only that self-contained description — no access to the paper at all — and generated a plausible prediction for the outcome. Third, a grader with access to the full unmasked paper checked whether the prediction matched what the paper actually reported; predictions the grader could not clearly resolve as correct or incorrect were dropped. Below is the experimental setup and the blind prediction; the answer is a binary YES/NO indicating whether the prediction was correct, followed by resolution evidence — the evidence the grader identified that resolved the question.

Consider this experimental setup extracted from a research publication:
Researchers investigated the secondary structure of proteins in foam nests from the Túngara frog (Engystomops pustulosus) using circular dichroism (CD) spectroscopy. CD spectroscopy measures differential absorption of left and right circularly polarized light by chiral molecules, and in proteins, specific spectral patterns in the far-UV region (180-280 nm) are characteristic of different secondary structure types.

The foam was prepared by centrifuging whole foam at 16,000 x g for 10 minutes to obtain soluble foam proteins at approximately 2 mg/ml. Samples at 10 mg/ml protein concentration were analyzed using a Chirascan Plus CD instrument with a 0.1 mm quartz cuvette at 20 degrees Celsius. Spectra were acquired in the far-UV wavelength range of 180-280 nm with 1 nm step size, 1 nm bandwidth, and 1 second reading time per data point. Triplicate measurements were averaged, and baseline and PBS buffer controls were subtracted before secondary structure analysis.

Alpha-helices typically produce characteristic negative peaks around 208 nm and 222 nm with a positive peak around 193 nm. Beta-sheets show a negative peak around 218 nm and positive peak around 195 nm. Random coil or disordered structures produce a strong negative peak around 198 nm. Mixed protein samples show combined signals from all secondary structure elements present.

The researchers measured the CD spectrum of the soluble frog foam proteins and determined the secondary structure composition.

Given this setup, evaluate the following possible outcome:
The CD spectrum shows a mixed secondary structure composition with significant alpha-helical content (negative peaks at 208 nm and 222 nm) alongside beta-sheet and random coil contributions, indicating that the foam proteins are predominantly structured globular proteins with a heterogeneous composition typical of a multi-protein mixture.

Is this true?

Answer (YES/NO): NO